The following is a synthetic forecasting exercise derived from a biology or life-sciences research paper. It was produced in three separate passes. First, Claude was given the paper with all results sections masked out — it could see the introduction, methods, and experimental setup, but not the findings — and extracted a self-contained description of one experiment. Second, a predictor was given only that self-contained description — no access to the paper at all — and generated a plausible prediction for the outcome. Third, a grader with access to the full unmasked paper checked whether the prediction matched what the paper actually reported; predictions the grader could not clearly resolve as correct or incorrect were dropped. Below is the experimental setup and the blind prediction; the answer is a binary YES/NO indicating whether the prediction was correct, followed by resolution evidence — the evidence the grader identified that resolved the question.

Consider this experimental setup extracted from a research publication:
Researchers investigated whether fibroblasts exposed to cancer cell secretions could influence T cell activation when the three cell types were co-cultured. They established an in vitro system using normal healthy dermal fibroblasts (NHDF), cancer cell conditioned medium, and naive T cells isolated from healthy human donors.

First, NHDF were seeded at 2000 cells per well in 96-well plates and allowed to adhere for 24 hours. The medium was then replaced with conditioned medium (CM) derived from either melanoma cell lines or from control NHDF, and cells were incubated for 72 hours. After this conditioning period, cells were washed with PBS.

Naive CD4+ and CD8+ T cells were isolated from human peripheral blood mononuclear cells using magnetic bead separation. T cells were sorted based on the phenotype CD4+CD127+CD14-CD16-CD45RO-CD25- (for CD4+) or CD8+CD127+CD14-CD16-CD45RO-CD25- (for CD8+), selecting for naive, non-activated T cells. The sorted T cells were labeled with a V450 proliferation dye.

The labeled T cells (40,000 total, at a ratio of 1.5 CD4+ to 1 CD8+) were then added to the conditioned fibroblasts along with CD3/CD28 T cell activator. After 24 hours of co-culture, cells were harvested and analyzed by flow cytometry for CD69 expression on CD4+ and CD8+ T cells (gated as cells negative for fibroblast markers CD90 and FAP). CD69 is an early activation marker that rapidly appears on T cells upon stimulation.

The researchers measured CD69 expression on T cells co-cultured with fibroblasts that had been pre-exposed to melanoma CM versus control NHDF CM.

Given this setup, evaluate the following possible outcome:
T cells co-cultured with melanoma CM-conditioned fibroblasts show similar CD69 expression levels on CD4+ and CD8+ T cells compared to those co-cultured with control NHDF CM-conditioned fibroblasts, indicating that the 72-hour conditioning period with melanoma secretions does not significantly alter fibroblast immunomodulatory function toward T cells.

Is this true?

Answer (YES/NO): NO